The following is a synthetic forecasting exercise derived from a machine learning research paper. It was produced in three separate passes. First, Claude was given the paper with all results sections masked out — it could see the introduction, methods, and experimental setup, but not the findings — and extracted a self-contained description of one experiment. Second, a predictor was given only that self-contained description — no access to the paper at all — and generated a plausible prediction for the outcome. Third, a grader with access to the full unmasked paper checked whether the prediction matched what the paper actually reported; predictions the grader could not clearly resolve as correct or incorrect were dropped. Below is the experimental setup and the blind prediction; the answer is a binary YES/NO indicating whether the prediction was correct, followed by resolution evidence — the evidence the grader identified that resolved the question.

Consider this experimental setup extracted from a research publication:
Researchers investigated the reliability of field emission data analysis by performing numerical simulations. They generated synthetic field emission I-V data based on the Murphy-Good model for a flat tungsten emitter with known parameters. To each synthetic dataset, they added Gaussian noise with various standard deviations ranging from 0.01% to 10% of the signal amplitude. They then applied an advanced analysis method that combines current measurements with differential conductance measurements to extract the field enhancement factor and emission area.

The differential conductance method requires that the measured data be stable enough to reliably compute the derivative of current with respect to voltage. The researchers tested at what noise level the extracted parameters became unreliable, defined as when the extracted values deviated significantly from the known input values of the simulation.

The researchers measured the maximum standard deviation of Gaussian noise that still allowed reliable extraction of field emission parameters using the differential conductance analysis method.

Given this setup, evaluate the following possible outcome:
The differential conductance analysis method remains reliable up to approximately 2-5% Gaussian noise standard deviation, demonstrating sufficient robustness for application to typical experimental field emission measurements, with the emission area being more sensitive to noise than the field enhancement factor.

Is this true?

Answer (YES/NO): NO